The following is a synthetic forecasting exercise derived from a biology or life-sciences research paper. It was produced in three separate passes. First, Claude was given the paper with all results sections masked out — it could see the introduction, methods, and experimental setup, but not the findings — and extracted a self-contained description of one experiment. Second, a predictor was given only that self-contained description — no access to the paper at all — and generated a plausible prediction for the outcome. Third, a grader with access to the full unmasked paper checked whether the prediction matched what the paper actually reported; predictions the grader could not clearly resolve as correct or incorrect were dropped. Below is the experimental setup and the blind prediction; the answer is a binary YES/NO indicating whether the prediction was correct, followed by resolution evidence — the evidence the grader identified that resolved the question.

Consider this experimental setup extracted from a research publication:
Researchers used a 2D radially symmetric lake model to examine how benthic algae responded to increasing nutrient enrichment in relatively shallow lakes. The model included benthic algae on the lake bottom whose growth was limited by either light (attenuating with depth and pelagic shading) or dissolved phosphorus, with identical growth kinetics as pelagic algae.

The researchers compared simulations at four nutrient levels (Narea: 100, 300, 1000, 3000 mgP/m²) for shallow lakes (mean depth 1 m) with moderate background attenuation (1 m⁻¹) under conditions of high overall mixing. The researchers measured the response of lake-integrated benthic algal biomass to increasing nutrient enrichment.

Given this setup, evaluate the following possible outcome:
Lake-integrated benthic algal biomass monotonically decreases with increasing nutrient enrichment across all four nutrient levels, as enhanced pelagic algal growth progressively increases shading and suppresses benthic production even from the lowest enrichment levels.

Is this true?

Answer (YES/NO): NO